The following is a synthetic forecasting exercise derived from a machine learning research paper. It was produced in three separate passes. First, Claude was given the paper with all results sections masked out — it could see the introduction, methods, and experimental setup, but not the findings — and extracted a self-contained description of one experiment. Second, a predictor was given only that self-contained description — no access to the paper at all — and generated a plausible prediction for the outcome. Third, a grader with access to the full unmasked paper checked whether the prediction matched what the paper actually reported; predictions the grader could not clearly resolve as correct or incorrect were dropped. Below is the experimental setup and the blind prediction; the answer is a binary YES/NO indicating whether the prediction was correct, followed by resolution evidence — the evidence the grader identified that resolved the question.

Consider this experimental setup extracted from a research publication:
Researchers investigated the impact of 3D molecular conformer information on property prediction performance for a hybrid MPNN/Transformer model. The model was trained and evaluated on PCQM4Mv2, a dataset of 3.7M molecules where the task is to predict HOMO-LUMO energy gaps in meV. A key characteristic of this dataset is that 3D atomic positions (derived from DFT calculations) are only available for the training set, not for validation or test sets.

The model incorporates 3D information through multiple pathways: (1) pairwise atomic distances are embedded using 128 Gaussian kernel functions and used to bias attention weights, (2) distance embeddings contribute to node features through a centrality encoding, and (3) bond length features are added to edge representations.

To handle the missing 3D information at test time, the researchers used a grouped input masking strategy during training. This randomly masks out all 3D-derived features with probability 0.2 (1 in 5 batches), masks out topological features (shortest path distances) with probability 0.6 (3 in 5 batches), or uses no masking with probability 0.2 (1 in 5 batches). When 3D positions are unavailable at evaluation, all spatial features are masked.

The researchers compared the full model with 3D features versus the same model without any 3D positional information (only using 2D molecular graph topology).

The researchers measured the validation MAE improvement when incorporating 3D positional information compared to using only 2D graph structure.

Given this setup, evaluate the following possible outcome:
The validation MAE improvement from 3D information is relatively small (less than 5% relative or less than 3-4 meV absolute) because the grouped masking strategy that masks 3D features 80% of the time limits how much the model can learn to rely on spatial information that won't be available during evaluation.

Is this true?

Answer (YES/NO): NO